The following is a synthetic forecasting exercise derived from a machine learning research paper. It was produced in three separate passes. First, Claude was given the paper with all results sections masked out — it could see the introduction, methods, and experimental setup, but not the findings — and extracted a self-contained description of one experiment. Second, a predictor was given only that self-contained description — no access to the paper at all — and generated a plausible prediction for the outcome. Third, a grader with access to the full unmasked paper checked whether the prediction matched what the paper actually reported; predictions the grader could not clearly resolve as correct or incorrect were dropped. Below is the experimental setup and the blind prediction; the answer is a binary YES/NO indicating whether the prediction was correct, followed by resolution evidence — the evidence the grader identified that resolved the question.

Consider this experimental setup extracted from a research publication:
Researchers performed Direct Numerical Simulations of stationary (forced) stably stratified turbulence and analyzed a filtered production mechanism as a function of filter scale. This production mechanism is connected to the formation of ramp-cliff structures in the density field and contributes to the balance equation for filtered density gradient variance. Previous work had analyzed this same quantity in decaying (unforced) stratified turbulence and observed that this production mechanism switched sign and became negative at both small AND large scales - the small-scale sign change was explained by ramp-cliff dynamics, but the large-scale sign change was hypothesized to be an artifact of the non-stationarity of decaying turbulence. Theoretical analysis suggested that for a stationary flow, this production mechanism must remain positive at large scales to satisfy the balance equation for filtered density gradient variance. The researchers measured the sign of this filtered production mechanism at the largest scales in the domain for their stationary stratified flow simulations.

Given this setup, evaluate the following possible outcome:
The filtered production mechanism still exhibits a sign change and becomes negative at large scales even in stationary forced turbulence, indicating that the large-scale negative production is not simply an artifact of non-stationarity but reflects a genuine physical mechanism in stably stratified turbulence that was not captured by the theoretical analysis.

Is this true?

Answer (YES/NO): NO